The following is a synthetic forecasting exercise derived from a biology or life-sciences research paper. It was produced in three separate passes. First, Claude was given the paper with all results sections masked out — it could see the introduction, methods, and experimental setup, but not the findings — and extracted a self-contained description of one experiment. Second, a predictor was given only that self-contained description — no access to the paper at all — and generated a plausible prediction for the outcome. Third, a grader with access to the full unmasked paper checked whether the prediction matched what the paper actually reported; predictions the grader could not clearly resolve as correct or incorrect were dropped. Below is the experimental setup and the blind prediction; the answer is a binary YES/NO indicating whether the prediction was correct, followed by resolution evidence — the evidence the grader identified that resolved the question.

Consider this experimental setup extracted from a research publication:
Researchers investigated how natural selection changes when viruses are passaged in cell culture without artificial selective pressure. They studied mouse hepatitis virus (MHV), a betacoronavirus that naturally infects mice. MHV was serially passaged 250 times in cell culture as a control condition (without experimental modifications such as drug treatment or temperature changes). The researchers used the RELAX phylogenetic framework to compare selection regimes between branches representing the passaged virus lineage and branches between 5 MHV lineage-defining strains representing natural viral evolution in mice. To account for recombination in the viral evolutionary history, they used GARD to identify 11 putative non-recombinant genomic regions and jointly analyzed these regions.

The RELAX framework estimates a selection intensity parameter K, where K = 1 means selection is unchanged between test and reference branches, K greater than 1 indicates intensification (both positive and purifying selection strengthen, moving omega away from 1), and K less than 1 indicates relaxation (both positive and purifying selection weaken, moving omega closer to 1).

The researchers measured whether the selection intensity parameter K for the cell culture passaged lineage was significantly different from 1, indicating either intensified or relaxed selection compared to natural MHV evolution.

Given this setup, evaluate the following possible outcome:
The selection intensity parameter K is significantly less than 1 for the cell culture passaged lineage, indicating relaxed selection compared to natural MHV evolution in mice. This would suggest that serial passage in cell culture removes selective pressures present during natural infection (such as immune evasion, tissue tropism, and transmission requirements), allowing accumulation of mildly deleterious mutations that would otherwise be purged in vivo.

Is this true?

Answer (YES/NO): NO